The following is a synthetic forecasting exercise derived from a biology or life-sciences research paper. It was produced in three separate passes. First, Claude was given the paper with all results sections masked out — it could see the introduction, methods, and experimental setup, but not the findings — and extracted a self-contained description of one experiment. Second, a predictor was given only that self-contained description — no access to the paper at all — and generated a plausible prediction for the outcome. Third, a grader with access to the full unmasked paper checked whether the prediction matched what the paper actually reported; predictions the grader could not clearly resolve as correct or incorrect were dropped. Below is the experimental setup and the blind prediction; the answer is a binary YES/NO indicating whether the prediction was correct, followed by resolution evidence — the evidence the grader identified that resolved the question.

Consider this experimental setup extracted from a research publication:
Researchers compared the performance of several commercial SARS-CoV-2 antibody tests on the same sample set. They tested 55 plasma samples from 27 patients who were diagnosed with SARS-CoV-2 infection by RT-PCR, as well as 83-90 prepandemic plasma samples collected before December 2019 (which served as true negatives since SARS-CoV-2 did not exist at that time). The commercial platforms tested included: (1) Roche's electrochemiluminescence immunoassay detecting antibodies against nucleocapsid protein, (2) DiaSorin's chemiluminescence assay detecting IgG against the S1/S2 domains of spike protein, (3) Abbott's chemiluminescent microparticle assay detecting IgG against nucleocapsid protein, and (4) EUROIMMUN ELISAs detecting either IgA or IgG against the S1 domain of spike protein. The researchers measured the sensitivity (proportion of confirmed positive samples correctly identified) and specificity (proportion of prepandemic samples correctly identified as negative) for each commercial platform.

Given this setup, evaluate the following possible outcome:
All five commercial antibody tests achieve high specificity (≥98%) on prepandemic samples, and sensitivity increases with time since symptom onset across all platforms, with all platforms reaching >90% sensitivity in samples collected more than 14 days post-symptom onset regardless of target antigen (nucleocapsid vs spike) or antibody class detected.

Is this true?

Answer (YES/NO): YES